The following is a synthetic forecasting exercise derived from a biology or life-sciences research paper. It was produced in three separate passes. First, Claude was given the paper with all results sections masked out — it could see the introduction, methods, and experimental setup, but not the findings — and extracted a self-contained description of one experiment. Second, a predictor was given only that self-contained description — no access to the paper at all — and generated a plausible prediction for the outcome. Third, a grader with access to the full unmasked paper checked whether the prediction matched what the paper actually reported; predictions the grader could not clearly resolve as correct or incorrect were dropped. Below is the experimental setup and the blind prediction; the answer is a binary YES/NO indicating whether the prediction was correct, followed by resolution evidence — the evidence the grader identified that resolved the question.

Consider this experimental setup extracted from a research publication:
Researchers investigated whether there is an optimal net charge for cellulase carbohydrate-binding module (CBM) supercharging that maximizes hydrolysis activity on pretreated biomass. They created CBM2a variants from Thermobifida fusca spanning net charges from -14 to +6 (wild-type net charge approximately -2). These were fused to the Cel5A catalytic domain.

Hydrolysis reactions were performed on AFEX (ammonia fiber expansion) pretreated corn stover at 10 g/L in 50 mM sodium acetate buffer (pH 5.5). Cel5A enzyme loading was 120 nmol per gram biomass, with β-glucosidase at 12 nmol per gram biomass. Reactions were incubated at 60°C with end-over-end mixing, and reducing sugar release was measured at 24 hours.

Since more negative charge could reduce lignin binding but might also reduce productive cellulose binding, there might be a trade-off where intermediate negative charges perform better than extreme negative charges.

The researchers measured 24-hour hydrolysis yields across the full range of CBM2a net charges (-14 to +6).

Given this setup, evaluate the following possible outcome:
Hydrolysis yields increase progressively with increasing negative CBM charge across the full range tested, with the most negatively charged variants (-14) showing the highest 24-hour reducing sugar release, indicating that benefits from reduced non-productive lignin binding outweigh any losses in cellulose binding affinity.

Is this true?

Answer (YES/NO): NO